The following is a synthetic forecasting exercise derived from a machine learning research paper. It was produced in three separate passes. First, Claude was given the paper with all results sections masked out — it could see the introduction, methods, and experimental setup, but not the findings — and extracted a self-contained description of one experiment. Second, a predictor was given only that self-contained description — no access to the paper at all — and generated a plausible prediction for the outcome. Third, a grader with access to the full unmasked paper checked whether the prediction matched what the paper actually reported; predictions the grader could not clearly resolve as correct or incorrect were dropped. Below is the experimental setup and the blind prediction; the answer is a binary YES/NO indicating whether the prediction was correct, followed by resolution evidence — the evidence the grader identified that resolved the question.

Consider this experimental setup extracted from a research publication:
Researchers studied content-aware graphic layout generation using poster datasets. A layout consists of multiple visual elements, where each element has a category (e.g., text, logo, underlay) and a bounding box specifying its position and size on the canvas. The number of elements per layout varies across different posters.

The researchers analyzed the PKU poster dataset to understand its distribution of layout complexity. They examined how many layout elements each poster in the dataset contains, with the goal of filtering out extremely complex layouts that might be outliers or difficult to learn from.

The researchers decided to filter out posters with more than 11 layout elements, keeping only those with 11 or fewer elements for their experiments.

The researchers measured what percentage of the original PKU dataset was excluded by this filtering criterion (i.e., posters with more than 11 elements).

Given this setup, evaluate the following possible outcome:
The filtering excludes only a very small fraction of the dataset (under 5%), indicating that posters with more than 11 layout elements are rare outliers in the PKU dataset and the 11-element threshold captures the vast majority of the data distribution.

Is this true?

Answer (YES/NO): YES